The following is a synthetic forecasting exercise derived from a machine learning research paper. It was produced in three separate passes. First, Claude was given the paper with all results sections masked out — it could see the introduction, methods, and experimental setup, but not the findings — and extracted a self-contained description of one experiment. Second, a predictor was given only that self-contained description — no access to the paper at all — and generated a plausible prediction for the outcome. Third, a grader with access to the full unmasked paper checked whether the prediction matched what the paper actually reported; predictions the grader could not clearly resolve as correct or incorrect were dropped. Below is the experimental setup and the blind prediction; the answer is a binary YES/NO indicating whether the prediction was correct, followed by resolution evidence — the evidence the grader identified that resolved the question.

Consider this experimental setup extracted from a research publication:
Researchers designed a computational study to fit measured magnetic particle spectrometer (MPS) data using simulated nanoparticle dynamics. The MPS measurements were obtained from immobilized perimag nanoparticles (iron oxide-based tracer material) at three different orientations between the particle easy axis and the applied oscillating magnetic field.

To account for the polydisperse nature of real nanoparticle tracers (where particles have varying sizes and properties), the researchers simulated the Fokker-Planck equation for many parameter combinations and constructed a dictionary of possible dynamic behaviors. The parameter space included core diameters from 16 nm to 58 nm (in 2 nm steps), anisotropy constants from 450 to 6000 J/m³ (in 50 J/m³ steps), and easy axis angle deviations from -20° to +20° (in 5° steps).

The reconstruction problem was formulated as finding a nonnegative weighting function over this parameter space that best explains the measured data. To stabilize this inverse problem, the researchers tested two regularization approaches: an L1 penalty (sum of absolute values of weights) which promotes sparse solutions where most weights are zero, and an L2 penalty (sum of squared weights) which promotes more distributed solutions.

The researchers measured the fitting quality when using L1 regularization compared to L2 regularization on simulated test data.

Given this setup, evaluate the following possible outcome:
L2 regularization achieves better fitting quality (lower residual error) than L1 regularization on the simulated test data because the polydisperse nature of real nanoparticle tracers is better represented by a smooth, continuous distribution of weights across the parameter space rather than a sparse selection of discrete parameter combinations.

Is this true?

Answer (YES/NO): NO